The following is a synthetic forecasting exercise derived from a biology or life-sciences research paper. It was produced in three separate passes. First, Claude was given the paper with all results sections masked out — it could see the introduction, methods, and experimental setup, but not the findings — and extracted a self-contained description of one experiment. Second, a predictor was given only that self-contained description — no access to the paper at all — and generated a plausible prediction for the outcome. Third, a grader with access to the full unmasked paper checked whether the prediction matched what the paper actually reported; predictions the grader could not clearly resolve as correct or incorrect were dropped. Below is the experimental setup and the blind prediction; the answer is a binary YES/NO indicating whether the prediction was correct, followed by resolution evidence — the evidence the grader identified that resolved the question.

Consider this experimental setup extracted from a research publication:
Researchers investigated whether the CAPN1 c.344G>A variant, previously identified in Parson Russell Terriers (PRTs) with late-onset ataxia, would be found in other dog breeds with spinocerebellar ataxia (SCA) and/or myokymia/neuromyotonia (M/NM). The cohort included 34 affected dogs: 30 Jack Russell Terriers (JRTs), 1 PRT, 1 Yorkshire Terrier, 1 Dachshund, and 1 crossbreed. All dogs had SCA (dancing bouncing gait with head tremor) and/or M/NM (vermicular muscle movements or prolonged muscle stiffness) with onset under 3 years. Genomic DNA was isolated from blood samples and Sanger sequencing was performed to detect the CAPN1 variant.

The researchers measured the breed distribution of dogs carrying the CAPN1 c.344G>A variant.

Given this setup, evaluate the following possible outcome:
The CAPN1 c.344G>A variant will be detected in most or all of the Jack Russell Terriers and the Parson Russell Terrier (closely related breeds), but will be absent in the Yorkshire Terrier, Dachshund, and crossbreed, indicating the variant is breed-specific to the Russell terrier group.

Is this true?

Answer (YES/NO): NO